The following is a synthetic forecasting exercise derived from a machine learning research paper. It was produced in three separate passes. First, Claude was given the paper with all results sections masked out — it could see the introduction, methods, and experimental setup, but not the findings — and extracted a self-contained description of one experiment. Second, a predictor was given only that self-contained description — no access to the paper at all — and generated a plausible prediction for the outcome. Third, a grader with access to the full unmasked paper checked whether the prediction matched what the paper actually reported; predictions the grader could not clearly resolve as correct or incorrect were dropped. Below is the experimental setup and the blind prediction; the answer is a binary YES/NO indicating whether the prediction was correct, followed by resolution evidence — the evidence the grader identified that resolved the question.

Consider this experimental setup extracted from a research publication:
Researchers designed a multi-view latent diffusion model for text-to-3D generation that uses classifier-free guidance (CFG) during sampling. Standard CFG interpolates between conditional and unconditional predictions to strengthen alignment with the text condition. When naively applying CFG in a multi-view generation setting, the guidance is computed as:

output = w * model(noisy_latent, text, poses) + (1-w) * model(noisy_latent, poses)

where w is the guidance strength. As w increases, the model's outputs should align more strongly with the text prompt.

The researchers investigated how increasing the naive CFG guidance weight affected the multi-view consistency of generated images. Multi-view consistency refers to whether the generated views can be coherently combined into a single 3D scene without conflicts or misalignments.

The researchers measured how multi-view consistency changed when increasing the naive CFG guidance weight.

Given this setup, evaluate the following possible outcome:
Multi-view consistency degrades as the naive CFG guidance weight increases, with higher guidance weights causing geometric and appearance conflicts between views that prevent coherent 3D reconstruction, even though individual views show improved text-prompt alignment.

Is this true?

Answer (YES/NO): YES